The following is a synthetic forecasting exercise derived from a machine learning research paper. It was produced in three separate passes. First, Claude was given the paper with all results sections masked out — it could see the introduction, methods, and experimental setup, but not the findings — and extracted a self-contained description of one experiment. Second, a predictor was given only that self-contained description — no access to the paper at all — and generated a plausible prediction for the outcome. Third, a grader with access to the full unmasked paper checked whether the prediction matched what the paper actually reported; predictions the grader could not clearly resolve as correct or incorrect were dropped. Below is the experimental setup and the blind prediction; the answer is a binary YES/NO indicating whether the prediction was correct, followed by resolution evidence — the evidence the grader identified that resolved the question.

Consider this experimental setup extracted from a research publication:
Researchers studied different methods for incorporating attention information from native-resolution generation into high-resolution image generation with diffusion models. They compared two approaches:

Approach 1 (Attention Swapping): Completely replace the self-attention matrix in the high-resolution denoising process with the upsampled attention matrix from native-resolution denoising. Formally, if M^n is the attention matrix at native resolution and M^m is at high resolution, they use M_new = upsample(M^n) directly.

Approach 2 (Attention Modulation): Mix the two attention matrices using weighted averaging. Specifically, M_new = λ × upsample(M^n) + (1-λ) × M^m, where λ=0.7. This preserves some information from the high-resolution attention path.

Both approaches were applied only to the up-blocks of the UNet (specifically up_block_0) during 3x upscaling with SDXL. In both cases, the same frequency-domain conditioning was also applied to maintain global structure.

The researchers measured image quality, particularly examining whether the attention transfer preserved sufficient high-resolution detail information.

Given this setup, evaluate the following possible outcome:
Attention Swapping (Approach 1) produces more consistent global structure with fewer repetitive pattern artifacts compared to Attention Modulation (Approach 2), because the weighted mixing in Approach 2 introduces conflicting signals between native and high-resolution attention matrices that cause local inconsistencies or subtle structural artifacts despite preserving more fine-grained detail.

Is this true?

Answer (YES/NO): NO